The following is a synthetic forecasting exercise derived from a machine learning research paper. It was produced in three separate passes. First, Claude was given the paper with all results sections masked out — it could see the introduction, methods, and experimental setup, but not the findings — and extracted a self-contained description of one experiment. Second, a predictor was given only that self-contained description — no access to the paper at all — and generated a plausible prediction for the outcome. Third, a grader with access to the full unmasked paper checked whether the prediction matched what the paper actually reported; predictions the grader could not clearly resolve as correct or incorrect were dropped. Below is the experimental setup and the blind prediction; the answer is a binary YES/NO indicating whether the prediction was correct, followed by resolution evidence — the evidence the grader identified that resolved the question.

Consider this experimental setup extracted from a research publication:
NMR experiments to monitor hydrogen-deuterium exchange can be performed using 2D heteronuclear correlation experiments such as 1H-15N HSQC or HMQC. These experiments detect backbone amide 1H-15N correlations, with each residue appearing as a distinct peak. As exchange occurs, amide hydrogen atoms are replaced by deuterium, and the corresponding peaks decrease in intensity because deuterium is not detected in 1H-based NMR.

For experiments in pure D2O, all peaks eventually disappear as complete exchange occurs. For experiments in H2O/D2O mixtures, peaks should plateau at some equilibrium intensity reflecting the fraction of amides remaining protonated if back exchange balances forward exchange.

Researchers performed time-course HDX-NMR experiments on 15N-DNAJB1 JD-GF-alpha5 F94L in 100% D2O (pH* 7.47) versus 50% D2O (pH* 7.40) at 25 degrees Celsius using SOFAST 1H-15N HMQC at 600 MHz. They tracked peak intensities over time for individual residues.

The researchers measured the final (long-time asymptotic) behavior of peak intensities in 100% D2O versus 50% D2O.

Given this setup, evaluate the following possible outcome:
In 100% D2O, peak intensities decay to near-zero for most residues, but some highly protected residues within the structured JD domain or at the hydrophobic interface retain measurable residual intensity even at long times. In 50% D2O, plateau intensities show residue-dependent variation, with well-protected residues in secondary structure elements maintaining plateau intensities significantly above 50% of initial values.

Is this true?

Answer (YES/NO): NO